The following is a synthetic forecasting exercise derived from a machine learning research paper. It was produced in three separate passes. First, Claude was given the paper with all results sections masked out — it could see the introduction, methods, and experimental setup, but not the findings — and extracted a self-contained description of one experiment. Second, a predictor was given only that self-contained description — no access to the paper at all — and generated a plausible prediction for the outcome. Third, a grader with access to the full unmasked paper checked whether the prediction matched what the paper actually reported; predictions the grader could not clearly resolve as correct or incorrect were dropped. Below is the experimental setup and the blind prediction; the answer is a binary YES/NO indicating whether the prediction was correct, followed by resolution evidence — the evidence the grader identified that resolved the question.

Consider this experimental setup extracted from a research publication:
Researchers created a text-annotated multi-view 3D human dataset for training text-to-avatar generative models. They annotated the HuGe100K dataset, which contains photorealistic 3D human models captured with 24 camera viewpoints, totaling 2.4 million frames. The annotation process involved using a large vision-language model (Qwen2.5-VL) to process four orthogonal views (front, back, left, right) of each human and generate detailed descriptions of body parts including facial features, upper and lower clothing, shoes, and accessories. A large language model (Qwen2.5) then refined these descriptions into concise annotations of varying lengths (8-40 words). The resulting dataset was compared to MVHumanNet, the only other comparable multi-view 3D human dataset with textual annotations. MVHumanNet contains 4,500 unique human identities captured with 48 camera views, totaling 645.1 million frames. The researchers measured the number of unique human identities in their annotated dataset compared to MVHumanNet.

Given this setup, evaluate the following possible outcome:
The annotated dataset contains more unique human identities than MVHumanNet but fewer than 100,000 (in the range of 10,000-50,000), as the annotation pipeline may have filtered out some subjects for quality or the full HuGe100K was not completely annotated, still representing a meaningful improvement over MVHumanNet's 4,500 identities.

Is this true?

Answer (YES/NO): NO